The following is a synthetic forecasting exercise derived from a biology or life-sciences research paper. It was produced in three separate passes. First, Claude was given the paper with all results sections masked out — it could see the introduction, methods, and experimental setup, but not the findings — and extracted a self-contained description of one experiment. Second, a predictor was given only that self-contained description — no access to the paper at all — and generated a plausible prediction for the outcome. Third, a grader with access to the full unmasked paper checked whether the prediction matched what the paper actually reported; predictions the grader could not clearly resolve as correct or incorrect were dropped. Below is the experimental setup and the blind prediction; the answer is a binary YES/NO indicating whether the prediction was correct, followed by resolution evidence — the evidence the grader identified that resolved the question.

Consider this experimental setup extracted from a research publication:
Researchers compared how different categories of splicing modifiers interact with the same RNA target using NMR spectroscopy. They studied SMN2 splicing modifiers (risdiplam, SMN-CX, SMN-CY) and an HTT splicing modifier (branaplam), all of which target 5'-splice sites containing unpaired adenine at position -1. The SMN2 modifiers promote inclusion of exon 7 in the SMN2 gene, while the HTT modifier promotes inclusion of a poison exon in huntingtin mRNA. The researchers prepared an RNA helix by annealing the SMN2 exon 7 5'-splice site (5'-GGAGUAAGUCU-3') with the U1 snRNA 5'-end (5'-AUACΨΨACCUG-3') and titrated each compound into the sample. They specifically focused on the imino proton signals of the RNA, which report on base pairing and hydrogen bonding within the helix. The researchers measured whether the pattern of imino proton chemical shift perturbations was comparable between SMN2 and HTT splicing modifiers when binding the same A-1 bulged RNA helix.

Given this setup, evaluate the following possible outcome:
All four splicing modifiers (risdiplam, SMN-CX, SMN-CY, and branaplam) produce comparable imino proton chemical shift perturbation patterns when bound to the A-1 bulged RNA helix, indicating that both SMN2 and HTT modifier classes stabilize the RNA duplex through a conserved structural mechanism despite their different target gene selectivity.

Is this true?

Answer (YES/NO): YES